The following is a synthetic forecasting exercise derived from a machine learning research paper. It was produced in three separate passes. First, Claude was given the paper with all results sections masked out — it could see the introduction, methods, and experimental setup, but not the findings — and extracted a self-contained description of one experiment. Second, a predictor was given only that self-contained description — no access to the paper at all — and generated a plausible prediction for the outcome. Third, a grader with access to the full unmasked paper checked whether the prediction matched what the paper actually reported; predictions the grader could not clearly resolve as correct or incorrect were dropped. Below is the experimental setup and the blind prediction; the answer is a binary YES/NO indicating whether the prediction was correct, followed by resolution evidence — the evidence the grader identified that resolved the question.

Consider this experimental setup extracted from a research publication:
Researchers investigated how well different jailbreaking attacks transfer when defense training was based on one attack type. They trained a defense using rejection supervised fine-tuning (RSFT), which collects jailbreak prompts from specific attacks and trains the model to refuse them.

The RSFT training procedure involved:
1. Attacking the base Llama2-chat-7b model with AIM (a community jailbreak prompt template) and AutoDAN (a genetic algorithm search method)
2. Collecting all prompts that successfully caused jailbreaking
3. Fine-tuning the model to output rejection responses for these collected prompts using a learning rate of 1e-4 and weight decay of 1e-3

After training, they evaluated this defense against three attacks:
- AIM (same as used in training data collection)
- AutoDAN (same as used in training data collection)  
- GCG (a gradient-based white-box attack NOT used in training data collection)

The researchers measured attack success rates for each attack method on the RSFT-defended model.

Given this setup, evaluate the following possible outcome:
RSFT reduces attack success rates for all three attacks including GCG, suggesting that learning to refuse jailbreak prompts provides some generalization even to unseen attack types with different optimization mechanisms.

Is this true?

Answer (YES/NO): YES